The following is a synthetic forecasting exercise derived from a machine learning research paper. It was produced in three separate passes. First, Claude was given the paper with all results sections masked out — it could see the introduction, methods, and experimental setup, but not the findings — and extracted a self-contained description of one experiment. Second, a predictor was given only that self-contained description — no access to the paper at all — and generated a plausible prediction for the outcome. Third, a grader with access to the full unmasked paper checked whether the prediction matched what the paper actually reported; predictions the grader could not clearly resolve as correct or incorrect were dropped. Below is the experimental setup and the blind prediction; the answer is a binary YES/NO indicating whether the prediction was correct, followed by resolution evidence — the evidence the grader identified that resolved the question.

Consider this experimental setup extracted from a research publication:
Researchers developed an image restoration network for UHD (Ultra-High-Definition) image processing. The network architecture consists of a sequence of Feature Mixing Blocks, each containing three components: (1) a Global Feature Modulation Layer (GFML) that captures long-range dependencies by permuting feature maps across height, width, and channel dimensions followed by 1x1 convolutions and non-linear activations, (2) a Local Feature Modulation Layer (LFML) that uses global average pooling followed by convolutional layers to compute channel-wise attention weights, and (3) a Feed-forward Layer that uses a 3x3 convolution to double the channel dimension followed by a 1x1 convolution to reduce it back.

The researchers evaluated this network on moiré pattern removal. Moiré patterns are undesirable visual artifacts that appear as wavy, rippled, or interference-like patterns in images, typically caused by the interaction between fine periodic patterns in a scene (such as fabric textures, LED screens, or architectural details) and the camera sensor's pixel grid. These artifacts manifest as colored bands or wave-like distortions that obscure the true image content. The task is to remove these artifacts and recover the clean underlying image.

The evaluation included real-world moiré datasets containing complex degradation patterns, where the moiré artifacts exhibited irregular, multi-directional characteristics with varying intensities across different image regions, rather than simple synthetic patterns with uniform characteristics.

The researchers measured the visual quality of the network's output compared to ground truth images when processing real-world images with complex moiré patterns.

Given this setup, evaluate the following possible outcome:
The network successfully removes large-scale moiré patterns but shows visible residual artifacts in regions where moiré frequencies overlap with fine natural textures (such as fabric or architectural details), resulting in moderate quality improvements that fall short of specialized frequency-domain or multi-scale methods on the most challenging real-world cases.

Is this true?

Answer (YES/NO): NO